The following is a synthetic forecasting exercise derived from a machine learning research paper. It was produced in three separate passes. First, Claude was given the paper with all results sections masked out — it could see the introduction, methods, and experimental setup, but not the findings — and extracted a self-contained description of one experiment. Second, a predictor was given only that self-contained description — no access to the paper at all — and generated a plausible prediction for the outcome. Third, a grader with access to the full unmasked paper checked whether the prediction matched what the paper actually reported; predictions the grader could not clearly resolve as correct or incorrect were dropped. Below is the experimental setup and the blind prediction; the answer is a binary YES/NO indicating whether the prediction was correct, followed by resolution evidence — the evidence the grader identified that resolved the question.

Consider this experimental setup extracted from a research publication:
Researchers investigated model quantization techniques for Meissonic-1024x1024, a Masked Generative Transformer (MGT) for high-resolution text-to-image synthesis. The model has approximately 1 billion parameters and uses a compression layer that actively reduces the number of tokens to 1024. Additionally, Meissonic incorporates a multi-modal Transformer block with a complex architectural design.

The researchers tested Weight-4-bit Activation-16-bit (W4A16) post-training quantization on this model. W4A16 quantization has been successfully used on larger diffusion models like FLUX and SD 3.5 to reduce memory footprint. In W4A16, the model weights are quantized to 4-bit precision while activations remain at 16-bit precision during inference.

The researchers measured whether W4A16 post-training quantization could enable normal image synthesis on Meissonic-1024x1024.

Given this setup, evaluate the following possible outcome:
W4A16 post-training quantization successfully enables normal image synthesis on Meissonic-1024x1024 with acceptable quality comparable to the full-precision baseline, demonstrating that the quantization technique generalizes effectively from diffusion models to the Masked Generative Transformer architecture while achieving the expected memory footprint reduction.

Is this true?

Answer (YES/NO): NO